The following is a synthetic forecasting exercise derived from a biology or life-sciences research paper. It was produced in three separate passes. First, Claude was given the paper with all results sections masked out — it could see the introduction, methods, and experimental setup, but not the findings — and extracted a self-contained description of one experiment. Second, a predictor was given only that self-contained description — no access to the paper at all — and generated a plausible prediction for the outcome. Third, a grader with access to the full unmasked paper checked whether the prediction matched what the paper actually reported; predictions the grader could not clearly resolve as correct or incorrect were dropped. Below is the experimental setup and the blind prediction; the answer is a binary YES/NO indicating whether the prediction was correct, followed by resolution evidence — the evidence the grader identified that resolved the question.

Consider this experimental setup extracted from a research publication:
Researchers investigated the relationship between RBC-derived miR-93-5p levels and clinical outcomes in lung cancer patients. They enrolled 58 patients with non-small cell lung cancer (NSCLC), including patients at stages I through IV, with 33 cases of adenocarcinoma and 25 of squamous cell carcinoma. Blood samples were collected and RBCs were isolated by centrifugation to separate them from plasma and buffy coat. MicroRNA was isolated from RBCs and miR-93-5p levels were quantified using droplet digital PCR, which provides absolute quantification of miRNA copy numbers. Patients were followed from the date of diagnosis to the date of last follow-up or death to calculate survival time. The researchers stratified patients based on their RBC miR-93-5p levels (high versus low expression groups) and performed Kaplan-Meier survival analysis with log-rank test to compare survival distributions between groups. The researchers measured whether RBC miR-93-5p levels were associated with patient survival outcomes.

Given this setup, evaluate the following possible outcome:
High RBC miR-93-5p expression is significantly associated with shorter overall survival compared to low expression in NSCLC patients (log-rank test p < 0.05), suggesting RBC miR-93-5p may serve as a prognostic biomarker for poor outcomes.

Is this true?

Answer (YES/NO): YES